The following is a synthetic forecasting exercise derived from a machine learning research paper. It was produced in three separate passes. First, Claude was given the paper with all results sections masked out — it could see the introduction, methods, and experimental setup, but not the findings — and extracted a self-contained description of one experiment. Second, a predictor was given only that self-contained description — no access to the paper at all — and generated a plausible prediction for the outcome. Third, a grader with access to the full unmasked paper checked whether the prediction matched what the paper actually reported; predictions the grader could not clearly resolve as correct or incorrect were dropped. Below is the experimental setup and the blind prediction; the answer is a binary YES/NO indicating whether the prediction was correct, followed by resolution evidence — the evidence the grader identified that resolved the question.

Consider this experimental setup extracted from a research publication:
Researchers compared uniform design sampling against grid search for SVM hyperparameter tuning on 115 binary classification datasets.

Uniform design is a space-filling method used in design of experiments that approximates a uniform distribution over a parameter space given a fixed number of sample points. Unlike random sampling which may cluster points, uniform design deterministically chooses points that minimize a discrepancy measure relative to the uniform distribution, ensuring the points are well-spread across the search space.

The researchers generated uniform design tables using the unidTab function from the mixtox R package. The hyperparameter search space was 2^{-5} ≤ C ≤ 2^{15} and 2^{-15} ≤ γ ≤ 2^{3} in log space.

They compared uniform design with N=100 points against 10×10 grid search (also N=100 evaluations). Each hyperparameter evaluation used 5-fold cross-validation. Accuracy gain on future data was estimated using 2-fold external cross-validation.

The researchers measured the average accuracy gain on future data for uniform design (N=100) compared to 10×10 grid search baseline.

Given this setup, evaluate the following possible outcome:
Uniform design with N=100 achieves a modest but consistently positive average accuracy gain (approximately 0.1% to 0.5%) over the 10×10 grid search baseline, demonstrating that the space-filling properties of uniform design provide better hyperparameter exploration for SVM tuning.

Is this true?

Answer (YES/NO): NO